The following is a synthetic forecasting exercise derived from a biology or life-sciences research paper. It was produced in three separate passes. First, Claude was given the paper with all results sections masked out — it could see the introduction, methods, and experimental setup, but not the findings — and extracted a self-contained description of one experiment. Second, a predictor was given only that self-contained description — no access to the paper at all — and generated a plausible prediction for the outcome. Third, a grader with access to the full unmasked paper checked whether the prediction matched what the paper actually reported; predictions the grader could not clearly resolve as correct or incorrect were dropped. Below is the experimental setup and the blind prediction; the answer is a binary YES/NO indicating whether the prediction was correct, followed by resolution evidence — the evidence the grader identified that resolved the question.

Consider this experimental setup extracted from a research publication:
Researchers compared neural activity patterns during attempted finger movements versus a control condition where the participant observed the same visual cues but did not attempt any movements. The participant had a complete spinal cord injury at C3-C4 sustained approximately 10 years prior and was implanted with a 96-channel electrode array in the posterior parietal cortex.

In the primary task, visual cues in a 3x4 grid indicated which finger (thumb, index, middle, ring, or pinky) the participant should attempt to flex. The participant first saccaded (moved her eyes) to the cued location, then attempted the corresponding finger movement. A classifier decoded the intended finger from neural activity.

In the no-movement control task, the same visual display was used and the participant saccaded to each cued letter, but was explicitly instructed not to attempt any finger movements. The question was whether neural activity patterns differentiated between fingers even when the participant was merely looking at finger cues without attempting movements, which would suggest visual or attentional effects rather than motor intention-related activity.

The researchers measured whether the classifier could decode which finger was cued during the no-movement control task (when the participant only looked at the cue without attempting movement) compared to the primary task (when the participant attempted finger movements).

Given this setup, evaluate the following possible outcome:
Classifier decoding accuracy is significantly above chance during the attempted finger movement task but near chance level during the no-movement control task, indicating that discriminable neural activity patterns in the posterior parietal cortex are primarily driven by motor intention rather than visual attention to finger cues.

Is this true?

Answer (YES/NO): YES